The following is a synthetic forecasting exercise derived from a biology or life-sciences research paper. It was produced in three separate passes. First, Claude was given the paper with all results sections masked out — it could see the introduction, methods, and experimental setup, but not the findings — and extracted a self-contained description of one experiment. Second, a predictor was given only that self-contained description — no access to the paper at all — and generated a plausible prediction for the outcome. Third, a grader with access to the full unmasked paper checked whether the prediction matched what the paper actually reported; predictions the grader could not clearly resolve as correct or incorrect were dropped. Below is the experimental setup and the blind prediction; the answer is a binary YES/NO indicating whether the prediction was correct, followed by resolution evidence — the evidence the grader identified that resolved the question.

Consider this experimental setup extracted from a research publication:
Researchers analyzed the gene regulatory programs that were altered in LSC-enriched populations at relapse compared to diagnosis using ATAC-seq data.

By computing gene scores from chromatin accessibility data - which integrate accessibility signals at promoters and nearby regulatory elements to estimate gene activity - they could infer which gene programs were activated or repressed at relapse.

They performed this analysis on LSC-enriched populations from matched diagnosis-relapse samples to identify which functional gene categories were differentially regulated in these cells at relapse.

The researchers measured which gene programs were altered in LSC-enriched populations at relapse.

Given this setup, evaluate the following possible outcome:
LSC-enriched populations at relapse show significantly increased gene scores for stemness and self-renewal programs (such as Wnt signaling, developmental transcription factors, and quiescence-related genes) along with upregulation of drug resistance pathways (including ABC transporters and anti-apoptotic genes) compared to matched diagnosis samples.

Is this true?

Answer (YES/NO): NO